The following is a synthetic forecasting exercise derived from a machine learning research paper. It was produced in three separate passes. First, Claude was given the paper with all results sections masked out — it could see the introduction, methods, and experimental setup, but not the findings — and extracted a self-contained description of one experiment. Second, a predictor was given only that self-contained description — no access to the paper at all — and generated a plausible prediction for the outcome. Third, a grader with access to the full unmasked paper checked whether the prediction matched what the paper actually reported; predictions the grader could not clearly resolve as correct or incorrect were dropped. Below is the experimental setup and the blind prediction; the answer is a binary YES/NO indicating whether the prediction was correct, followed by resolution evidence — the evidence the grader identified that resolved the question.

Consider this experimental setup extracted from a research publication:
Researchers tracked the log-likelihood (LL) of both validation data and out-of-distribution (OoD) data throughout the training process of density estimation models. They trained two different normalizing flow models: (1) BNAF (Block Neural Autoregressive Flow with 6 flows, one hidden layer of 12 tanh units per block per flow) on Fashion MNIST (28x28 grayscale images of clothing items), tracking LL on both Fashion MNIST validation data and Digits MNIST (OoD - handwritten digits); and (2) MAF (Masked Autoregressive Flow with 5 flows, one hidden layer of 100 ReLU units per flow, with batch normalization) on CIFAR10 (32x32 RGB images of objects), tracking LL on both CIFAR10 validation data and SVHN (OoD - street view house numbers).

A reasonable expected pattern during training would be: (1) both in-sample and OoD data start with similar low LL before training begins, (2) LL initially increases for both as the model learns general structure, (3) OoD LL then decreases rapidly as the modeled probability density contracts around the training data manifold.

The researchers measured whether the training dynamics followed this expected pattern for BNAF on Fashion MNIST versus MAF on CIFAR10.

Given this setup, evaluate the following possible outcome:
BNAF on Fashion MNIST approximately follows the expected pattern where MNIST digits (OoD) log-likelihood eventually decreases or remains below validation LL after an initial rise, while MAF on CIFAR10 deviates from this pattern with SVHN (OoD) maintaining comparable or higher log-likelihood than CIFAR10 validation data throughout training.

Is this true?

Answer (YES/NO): NO